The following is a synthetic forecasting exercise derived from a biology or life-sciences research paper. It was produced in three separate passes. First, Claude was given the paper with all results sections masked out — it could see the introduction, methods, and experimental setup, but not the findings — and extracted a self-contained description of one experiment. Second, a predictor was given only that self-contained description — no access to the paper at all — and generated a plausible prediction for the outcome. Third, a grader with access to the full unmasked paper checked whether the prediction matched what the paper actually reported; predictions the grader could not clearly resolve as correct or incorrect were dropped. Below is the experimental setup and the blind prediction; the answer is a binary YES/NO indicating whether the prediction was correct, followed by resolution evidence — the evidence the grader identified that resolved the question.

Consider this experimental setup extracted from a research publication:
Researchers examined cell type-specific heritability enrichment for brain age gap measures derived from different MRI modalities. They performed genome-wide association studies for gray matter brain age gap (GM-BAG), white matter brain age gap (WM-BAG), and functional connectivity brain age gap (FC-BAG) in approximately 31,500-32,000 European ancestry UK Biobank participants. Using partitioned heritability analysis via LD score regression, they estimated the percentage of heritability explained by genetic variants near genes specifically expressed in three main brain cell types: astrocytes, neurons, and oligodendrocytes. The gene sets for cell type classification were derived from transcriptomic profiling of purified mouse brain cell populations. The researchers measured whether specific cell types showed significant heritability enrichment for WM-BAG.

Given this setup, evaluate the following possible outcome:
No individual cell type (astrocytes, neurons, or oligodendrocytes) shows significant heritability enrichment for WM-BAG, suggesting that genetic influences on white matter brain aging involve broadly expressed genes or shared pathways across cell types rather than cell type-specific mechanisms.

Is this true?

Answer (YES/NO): NO